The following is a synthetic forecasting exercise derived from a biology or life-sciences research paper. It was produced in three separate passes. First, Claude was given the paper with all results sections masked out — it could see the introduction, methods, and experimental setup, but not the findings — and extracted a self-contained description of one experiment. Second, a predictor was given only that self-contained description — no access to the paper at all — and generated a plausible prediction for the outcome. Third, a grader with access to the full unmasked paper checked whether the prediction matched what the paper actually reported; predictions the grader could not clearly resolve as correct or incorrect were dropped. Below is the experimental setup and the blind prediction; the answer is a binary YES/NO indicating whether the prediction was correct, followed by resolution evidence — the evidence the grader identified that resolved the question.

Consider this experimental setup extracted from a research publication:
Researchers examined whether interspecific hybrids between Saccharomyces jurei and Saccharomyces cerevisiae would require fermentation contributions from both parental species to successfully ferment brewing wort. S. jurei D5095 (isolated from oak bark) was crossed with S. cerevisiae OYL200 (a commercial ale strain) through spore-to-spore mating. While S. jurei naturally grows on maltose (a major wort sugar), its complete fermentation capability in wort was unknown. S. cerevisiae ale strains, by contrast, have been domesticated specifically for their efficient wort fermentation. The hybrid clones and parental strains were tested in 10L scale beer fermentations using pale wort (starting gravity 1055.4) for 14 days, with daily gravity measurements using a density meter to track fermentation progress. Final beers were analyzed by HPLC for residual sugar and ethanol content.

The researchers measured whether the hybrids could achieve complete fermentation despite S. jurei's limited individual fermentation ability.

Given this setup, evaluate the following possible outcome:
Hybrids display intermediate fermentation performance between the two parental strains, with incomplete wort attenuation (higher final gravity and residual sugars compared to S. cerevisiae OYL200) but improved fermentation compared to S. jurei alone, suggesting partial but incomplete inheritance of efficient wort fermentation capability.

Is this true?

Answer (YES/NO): NO